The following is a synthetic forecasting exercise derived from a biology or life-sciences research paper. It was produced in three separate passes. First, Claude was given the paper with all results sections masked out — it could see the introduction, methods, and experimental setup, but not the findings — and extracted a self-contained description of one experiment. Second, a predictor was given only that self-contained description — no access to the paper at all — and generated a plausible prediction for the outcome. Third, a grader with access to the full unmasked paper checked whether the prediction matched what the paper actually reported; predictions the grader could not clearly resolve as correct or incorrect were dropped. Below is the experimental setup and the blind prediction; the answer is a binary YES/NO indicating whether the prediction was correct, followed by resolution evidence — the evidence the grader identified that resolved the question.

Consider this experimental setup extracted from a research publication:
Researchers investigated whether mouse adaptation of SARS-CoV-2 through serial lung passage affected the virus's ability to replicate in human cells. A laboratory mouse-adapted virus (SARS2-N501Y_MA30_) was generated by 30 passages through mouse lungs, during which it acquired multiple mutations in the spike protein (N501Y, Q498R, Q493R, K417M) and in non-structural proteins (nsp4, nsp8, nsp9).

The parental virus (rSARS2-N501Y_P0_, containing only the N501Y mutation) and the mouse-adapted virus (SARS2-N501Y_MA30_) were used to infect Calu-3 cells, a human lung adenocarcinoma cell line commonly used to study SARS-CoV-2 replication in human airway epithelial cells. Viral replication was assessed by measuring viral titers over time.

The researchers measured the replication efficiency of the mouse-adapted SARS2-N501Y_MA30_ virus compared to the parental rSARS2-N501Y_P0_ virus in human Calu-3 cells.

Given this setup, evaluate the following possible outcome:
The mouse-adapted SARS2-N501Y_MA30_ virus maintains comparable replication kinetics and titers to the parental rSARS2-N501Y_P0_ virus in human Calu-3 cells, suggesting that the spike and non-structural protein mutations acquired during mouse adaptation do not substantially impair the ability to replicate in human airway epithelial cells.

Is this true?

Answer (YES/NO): NO